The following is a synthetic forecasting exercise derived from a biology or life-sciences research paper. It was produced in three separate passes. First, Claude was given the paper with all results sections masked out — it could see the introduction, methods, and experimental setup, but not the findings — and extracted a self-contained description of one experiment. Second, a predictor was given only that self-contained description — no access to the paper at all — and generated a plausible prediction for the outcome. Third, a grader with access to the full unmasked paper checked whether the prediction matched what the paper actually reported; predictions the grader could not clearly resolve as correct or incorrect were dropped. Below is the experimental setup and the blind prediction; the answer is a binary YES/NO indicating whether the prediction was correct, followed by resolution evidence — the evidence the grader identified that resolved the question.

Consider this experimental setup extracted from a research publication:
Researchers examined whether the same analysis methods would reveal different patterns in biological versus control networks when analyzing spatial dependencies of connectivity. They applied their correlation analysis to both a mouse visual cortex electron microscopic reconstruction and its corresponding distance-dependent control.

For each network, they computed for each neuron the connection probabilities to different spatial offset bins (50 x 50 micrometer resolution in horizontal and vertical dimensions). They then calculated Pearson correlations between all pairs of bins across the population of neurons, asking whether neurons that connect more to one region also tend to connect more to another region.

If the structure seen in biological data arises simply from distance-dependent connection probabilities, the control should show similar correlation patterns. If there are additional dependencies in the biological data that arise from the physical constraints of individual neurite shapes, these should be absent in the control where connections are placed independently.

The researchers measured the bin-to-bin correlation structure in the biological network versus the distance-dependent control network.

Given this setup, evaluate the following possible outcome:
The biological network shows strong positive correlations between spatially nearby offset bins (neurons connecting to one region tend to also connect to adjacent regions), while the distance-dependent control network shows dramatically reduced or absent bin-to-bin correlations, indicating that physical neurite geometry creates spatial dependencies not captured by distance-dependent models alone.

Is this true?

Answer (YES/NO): YES